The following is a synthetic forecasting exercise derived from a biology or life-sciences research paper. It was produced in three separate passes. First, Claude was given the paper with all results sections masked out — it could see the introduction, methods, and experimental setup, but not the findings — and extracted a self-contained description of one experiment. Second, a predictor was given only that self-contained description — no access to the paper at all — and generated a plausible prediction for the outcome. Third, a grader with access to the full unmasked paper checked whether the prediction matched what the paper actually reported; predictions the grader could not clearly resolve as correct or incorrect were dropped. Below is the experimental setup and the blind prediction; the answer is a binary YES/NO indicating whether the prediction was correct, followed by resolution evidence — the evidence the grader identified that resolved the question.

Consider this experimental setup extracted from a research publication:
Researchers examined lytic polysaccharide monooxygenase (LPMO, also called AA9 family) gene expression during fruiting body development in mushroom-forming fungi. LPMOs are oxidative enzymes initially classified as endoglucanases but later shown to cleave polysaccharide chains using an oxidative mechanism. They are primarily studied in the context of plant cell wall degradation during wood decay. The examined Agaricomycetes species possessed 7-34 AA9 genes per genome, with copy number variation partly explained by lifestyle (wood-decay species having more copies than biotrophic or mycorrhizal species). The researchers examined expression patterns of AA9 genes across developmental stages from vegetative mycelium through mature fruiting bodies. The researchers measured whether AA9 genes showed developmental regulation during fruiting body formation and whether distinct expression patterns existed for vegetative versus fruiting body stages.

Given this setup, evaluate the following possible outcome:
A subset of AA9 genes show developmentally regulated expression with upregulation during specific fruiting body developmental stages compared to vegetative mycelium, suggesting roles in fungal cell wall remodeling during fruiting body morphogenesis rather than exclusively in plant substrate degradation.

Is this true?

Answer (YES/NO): YES